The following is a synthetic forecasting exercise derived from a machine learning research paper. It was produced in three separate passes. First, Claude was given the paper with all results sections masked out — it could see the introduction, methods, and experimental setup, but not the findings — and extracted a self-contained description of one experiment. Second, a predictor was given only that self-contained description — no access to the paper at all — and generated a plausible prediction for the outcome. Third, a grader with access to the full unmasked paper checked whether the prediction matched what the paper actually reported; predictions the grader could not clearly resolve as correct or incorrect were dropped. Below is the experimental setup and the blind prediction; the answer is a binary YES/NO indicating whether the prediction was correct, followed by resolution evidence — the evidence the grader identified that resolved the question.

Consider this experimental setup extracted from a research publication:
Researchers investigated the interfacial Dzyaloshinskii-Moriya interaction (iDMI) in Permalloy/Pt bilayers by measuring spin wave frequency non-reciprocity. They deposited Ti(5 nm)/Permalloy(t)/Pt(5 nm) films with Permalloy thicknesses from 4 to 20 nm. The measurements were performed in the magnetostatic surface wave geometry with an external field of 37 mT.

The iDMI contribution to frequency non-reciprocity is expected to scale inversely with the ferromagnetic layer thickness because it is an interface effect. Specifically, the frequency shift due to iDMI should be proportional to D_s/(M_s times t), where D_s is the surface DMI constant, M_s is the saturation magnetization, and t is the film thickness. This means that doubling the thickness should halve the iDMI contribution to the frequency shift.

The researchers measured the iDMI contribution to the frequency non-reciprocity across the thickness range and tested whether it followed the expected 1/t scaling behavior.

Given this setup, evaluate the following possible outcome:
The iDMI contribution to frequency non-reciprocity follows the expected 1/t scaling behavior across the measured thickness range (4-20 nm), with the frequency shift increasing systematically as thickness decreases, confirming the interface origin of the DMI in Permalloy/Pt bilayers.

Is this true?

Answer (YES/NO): YES